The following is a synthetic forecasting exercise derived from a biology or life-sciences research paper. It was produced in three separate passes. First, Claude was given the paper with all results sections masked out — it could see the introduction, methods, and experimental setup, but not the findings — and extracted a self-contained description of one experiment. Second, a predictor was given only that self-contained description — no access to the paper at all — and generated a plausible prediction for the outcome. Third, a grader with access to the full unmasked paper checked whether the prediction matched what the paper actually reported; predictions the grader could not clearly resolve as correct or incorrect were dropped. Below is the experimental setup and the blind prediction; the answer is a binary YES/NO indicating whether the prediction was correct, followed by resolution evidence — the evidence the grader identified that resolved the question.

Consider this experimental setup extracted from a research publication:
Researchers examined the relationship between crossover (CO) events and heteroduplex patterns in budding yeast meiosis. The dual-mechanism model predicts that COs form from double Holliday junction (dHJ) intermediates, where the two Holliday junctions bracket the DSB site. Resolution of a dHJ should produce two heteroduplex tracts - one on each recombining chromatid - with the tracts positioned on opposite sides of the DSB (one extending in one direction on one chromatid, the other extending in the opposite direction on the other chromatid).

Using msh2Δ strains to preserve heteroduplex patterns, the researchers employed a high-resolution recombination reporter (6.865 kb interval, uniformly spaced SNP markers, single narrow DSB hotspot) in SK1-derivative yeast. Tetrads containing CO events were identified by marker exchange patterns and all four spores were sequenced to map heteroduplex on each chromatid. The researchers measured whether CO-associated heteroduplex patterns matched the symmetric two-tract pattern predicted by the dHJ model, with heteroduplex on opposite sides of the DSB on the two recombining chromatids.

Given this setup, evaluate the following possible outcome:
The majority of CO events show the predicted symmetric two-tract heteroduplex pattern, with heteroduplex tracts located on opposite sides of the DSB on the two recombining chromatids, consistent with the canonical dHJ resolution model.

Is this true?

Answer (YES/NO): NO